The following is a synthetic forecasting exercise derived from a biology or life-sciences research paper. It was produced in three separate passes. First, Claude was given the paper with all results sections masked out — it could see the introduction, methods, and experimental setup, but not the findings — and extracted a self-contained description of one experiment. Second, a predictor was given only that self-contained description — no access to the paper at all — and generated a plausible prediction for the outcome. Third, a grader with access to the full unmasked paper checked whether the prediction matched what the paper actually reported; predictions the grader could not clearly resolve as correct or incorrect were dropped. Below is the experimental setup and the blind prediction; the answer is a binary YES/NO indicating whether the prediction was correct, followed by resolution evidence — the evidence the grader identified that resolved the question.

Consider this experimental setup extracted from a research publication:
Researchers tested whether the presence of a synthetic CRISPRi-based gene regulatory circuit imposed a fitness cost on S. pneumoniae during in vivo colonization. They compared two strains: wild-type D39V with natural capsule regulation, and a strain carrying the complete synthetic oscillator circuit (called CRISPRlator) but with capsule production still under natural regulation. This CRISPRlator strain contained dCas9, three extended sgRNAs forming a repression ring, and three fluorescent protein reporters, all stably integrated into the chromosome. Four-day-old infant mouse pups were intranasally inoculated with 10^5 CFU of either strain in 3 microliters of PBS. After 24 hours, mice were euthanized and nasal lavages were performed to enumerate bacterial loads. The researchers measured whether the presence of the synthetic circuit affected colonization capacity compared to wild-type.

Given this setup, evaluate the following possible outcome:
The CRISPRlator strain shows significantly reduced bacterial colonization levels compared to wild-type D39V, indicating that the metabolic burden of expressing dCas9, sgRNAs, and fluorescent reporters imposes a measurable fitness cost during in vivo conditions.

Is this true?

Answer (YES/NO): NO